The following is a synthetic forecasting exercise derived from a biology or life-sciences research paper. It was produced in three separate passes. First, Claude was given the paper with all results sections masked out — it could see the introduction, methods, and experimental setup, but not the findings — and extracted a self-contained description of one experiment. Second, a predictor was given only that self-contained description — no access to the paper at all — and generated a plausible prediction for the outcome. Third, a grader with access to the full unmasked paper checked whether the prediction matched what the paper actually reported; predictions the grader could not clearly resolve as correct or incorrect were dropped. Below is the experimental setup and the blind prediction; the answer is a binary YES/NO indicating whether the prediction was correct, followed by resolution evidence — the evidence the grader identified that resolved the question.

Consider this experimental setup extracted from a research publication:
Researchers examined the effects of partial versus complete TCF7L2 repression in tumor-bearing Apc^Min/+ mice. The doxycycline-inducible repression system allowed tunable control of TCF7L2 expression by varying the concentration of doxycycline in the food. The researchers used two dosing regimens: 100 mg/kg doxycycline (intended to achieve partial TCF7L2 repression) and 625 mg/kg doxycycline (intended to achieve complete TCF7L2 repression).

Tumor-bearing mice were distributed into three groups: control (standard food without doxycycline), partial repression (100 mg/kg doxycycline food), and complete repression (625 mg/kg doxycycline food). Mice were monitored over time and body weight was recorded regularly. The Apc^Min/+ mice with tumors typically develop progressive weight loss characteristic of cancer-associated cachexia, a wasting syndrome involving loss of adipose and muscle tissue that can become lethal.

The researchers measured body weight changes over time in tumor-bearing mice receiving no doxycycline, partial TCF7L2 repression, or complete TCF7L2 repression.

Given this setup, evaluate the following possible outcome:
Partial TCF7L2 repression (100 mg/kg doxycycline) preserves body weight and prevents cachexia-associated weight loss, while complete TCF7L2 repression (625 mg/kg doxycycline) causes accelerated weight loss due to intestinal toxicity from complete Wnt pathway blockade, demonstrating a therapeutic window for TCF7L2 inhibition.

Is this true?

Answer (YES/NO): YES